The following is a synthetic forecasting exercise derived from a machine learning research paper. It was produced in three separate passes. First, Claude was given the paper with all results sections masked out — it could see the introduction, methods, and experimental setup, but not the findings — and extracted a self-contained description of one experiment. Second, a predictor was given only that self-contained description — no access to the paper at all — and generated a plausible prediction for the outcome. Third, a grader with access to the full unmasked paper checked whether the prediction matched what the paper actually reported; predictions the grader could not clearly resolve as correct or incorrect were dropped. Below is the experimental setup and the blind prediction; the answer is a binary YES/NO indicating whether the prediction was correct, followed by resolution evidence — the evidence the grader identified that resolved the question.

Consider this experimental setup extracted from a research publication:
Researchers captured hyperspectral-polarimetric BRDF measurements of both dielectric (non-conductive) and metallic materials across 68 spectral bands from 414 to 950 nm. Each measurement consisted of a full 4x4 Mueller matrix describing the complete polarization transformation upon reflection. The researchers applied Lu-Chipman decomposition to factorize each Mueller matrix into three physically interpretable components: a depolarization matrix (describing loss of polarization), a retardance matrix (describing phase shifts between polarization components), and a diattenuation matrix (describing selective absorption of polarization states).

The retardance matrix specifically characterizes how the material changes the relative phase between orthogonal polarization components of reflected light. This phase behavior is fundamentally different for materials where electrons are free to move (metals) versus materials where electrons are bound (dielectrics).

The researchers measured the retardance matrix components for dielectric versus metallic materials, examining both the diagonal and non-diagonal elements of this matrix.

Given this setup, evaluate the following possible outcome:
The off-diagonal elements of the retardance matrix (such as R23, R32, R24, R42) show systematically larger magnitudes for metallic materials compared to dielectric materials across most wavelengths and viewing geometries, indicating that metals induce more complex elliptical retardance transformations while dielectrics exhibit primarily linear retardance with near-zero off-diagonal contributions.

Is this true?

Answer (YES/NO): NO